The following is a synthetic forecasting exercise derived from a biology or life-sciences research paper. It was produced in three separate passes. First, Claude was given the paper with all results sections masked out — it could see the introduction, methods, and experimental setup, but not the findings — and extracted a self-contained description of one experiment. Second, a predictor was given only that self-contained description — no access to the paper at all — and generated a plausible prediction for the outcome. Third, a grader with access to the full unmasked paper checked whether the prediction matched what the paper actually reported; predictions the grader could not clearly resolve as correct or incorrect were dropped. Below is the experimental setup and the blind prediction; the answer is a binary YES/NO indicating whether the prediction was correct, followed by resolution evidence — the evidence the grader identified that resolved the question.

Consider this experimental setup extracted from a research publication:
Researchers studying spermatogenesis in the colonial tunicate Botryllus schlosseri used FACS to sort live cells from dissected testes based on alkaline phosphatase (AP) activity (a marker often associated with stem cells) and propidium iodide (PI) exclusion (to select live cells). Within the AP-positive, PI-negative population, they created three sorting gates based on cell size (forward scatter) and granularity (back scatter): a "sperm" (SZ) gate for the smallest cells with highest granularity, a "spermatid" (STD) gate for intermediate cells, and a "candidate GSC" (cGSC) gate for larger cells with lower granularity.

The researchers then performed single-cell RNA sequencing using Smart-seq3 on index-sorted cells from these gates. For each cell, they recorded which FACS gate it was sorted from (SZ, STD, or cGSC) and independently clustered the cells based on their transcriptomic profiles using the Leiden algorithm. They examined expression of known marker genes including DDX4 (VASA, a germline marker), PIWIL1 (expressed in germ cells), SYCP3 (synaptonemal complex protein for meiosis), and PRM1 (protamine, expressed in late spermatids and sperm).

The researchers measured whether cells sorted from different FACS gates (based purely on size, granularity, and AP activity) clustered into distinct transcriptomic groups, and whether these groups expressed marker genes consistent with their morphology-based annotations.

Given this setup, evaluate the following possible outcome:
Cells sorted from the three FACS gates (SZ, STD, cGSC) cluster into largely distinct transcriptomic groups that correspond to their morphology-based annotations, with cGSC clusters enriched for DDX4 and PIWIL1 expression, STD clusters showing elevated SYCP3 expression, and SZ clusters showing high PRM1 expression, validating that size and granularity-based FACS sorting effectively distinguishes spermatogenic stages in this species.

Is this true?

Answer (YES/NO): NO